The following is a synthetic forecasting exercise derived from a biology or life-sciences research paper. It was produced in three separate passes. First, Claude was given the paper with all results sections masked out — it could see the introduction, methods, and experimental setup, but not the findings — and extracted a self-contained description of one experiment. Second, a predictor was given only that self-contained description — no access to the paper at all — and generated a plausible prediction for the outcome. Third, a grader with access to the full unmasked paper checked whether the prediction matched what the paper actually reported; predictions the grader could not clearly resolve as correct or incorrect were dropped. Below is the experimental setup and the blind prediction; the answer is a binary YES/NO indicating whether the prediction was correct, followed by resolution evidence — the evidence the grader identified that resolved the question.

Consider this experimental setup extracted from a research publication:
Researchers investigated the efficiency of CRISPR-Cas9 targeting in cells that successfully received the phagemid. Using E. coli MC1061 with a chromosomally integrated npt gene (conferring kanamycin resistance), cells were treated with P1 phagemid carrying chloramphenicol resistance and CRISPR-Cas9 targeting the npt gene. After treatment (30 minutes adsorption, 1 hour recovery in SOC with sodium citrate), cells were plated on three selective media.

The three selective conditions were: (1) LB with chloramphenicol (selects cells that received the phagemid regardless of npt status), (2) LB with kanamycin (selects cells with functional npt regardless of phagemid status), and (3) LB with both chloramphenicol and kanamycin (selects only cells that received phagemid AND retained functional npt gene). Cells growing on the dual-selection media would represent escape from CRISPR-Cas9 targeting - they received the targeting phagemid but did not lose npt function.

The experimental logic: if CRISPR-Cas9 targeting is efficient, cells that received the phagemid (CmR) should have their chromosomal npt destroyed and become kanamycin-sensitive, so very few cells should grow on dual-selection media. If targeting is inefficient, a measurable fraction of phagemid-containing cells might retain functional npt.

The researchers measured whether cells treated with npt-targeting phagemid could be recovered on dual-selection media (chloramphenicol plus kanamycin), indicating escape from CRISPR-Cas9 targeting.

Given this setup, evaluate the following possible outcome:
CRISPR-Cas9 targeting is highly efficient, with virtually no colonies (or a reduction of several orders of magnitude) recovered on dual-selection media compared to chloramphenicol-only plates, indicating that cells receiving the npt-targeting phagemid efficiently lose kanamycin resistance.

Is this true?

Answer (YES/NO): YES